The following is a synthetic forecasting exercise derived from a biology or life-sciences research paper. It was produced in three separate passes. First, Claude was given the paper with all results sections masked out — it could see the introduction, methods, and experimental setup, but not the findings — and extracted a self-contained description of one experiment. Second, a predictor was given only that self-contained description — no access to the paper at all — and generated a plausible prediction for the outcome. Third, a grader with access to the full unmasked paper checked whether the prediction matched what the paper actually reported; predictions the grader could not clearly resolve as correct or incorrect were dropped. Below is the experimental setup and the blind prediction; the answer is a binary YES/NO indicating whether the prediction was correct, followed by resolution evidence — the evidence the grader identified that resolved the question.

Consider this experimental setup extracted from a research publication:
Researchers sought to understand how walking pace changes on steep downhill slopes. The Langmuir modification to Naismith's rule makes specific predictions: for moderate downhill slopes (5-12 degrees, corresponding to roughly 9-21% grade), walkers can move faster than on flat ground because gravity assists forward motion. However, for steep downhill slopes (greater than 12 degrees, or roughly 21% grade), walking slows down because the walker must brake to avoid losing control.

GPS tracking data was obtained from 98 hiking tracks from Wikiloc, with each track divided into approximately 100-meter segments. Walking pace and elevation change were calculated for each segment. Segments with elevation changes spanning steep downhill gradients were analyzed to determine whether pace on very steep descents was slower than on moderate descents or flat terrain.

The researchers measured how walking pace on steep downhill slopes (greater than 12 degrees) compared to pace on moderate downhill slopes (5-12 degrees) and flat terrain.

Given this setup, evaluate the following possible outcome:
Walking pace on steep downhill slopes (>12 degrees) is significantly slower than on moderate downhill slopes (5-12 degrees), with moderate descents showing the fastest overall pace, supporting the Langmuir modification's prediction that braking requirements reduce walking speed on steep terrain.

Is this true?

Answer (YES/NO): NO